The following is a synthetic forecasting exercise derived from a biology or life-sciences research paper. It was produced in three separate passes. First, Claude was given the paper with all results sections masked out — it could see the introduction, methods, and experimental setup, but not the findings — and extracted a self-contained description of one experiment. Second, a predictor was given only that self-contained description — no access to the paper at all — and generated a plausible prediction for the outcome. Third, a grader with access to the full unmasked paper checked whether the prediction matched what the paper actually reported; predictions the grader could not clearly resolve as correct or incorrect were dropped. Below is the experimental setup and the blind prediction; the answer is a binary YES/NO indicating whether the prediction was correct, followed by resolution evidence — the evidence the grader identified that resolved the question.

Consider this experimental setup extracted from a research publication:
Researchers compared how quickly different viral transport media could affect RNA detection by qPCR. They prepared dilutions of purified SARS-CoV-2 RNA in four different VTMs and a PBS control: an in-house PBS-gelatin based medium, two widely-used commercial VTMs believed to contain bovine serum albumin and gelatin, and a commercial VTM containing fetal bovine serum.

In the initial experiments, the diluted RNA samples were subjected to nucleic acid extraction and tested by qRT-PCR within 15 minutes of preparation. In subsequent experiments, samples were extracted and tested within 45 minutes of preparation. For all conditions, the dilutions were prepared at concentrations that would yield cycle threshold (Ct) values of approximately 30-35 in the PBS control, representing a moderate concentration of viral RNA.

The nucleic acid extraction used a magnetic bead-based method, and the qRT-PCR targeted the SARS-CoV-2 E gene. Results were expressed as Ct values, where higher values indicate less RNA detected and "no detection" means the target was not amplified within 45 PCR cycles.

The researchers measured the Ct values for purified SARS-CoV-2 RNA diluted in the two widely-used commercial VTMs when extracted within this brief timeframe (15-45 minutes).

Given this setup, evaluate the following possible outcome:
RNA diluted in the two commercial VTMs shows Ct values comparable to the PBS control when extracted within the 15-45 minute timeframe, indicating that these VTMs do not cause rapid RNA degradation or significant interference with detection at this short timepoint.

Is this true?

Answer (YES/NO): NO